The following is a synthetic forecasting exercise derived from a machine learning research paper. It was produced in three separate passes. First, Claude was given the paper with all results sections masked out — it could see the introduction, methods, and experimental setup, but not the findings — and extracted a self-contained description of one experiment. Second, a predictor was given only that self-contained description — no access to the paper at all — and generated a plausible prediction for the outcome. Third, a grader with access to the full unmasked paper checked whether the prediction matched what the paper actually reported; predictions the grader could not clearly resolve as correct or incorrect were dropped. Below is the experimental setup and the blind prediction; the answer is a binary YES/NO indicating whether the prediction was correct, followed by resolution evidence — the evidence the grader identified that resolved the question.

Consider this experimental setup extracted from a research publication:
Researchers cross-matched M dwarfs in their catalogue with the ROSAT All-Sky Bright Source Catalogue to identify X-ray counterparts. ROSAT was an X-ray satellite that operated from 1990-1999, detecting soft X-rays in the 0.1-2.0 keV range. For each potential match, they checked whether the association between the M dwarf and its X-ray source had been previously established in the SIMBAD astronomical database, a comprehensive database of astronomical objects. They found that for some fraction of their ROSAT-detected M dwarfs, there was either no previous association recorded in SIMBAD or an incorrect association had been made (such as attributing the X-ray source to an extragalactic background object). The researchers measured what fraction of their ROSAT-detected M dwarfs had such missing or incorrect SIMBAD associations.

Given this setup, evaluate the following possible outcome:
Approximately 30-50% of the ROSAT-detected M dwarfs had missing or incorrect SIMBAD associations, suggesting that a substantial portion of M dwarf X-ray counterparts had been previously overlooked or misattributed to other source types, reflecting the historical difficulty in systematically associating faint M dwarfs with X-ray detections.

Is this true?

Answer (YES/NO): YES